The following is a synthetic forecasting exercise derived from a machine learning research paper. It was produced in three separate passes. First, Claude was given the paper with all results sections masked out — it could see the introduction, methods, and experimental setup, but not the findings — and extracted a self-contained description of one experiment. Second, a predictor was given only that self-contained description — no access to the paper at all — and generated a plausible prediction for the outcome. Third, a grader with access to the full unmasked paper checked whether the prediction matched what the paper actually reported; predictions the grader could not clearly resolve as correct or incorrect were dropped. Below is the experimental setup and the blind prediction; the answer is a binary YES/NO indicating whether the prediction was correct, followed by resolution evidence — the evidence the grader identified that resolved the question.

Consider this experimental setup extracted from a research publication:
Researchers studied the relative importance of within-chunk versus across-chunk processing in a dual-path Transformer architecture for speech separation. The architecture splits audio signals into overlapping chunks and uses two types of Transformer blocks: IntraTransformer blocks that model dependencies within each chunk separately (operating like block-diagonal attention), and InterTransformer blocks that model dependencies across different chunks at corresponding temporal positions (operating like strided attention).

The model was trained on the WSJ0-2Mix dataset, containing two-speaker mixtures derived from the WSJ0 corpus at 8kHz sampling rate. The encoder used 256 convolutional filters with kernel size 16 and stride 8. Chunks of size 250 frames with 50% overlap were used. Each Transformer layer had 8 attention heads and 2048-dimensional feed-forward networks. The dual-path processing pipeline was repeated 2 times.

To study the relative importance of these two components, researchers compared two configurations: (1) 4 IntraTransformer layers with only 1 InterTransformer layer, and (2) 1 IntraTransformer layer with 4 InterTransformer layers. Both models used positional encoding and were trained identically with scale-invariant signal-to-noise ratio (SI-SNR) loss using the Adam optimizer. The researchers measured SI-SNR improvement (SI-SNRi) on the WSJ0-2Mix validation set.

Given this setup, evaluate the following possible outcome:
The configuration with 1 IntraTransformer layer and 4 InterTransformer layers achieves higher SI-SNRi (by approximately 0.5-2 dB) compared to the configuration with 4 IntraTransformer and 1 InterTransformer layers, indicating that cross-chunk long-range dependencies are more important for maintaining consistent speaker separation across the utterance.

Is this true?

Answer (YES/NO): NO